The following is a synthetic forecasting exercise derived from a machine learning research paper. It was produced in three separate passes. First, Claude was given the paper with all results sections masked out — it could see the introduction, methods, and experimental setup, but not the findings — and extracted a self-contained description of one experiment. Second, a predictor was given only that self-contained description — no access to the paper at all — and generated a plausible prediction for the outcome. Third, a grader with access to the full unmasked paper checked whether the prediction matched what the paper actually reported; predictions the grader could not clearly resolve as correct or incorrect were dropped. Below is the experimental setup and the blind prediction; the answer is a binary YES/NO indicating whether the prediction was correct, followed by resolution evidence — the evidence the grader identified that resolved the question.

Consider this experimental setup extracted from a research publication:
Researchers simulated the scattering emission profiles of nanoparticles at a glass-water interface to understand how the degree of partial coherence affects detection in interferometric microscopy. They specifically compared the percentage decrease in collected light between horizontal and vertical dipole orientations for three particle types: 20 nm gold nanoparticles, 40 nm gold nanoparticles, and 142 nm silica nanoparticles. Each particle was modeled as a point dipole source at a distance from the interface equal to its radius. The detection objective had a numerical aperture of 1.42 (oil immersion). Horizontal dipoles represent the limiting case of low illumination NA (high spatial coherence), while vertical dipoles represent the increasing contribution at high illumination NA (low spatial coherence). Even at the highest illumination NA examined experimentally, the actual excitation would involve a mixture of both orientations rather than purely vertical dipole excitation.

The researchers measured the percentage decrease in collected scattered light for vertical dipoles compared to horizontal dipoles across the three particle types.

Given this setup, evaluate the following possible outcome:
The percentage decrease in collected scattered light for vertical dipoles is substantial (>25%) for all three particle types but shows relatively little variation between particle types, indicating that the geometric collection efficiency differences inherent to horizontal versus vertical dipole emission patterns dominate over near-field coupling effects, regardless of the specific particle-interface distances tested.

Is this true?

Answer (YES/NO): NO